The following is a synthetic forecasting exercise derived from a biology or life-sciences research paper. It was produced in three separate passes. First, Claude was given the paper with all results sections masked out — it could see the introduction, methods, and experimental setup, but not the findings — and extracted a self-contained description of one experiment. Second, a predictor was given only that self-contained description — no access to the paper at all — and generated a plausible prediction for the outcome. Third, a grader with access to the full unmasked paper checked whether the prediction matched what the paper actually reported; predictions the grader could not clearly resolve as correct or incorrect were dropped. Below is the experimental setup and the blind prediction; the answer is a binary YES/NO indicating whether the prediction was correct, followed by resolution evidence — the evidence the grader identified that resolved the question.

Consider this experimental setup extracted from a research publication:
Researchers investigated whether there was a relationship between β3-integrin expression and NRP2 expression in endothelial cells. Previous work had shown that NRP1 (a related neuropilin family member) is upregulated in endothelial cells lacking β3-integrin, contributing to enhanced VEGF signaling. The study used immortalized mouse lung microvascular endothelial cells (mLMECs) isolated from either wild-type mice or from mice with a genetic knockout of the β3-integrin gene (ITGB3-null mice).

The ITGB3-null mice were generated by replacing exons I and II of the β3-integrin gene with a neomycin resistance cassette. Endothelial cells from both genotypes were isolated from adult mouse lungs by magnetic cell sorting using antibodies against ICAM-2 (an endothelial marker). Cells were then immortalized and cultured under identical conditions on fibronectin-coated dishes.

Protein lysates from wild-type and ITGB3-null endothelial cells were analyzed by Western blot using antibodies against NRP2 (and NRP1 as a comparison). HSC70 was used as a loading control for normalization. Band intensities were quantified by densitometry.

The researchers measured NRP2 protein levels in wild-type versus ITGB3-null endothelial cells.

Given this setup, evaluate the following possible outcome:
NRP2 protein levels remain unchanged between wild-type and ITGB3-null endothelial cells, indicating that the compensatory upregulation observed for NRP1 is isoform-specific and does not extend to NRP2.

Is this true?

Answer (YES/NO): NO